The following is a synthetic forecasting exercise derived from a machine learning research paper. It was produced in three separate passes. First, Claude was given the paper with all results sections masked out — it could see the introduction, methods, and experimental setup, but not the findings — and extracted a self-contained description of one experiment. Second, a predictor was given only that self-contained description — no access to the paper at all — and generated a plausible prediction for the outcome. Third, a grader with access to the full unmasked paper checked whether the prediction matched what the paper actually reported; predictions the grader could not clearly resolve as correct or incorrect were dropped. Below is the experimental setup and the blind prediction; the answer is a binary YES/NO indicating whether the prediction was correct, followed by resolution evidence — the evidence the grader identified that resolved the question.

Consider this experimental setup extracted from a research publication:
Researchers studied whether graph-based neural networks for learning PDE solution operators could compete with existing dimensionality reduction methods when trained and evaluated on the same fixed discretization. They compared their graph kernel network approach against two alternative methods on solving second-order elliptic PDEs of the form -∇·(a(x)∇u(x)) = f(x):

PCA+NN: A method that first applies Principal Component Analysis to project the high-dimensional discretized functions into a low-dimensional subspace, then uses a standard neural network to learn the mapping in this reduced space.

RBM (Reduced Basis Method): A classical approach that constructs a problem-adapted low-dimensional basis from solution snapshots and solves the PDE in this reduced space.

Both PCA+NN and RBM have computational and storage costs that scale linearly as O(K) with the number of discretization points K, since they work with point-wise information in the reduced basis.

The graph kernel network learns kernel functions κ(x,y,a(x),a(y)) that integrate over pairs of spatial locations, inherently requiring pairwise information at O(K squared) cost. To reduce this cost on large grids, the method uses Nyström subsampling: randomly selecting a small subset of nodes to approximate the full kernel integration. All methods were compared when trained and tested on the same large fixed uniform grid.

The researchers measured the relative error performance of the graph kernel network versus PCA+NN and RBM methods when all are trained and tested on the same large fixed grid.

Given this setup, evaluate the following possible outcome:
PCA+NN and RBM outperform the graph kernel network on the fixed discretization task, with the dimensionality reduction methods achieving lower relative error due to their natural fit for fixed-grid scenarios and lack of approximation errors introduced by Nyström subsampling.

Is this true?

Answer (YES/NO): YES